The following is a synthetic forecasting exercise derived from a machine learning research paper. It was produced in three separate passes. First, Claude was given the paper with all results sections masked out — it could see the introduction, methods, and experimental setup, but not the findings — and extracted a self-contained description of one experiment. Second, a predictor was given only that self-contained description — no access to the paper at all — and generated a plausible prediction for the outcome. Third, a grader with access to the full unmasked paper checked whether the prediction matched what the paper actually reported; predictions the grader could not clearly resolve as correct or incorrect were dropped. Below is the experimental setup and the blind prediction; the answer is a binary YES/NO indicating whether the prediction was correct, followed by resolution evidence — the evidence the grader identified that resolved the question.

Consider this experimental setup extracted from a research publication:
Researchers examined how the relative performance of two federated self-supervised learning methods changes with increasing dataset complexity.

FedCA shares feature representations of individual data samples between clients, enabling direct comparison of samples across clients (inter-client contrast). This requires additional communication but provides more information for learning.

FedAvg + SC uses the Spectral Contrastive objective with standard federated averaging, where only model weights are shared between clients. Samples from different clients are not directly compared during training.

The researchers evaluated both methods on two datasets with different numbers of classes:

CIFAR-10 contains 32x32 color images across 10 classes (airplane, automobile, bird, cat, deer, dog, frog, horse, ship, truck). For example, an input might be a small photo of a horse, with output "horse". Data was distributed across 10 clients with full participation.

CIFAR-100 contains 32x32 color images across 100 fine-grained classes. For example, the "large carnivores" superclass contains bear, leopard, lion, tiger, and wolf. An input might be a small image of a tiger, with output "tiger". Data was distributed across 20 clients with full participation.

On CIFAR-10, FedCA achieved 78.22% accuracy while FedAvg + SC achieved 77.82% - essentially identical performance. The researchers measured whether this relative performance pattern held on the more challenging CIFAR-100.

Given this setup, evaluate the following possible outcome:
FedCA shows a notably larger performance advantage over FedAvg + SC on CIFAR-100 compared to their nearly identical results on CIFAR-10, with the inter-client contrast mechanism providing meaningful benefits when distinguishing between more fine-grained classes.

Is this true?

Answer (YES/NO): NO